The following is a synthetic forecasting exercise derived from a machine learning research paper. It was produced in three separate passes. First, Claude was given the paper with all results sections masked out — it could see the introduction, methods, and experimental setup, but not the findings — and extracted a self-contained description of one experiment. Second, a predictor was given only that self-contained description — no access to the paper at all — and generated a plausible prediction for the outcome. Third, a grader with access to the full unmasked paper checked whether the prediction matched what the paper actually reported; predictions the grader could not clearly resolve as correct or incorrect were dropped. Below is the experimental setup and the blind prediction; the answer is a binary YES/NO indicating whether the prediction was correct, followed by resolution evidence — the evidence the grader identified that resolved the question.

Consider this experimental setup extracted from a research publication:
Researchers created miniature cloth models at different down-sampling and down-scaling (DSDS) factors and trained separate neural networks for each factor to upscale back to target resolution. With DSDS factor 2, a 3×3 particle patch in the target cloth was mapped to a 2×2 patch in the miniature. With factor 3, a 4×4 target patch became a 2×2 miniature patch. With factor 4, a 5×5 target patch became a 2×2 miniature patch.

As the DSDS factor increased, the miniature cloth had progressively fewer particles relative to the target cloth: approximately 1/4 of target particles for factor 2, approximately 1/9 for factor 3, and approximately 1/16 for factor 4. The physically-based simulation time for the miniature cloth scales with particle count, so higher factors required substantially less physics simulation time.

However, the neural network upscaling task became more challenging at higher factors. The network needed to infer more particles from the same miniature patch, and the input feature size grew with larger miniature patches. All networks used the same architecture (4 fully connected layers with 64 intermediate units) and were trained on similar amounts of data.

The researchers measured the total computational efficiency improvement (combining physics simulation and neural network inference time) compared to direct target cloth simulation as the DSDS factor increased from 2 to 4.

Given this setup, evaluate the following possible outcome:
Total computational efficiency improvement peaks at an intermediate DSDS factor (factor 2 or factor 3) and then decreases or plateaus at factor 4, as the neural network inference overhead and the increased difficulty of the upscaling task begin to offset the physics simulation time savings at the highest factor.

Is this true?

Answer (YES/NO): NO